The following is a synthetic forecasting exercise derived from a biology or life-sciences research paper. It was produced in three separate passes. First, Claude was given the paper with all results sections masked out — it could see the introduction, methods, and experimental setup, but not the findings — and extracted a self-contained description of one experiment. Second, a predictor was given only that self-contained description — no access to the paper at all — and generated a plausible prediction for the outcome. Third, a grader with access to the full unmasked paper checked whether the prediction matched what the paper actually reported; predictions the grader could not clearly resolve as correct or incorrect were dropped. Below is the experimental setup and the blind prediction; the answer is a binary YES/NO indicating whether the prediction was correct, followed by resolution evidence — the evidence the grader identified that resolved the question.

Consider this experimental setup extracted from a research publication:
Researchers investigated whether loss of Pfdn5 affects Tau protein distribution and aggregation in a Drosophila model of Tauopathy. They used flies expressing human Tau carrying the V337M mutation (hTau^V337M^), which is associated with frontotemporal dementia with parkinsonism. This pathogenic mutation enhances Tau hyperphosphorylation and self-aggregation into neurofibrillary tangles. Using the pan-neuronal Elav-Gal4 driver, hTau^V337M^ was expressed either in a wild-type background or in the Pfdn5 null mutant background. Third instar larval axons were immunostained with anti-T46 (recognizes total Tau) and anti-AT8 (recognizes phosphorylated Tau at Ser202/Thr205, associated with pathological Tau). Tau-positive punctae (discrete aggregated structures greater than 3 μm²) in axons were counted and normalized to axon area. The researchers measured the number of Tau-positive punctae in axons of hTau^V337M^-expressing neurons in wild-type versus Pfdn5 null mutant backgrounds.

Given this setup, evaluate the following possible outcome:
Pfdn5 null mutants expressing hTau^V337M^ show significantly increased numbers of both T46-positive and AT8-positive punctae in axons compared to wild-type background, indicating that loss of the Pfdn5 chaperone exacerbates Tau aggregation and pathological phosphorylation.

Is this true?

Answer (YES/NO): YES